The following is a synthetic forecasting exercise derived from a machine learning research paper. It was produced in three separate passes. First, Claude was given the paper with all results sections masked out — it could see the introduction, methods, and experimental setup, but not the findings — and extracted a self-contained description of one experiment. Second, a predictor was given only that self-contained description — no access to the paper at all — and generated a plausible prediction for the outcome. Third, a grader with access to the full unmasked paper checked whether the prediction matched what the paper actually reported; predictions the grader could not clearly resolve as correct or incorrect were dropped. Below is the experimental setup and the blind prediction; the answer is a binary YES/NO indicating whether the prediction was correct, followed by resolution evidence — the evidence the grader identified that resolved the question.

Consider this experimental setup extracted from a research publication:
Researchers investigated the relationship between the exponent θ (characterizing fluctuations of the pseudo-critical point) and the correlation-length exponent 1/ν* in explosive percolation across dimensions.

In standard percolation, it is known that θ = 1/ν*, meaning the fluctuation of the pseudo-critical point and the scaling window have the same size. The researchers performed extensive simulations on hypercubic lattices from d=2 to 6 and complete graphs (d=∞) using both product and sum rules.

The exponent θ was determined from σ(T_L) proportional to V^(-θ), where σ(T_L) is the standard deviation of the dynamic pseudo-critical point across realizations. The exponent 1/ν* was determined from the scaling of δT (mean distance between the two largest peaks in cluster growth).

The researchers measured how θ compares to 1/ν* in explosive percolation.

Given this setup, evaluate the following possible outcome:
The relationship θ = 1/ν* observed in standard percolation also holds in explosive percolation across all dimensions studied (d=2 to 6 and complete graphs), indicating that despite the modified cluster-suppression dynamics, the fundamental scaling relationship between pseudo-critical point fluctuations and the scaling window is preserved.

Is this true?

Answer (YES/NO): NO